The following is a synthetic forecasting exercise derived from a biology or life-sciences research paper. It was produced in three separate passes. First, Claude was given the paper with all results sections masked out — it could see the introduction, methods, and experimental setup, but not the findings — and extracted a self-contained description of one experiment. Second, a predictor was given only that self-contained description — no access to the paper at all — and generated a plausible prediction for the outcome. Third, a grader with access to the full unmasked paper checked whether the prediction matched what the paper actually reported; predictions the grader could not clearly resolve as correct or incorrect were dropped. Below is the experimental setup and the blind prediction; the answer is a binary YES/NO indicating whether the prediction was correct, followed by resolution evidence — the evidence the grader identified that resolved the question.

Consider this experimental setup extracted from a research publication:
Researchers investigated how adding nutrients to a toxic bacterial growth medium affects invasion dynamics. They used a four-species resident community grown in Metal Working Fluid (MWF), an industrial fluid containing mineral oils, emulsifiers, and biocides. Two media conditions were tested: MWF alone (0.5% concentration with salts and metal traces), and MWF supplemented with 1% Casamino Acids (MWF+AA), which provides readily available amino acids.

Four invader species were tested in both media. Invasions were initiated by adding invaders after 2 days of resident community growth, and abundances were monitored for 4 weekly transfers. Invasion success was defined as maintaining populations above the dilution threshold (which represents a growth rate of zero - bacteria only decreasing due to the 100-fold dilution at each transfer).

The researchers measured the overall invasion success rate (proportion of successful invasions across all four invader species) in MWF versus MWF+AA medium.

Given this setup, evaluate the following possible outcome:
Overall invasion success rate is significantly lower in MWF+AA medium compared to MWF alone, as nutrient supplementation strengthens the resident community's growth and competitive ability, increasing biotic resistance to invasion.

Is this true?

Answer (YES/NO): NO